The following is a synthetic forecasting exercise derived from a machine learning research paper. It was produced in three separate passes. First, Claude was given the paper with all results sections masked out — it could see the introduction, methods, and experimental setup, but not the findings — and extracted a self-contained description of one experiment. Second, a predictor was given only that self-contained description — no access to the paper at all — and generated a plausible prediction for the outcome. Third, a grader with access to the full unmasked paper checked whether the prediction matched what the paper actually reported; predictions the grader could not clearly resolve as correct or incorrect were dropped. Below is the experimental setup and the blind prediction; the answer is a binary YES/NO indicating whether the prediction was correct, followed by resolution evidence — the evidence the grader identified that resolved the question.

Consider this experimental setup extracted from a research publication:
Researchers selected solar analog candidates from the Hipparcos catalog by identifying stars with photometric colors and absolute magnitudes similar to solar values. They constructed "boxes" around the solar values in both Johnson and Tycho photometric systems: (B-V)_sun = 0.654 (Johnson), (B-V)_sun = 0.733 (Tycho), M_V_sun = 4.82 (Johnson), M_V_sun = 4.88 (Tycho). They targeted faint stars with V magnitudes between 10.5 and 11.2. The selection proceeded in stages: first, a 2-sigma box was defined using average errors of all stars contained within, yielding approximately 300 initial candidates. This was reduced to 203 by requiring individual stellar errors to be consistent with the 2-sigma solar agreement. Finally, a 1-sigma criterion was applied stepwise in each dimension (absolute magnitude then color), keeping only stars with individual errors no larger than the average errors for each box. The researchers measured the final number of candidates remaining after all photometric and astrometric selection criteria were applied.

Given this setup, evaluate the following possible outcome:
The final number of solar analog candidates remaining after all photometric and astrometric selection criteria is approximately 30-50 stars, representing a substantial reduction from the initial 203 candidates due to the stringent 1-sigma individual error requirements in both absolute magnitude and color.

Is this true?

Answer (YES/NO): YES